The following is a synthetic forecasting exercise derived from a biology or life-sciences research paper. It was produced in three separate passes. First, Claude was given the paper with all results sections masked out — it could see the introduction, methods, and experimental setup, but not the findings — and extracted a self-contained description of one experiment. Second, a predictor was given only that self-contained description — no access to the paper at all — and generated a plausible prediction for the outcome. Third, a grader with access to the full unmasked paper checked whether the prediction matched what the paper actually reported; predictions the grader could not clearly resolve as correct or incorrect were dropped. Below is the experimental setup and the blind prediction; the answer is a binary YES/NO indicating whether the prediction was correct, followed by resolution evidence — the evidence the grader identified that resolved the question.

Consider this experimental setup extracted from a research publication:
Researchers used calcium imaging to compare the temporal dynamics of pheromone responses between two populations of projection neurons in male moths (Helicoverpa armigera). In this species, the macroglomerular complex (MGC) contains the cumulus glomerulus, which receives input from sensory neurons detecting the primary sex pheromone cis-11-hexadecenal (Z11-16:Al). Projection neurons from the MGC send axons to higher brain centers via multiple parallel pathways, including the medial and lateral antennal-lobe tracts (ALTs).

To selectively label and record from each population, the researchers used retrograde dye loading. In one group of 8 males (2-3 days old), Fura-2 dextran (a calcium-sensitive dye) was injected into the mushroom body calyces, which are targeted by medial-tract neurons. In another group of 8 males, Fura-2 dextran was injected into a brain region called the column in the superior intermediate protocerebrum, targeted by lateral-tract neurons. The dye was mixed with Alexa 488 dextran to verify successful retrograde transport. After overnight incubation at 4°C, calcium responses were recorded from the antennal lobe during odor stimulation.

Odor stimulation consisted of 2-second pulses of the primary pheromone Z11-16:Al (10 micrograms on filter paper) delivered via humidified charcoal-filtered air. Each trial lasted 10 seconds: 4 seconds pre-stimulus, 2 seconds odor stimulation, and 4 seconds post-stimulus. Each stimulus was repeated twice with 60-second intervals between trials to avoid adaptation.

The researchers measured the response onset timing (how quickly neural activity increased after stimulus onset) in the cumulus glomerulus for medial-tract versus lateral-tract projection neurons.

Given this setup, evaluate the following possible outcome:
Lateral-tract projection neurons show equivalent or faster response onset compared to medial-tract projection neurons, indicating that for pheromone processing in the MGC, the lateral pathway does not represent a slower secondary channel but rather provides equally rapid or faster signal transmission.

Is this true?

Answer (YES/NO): YES